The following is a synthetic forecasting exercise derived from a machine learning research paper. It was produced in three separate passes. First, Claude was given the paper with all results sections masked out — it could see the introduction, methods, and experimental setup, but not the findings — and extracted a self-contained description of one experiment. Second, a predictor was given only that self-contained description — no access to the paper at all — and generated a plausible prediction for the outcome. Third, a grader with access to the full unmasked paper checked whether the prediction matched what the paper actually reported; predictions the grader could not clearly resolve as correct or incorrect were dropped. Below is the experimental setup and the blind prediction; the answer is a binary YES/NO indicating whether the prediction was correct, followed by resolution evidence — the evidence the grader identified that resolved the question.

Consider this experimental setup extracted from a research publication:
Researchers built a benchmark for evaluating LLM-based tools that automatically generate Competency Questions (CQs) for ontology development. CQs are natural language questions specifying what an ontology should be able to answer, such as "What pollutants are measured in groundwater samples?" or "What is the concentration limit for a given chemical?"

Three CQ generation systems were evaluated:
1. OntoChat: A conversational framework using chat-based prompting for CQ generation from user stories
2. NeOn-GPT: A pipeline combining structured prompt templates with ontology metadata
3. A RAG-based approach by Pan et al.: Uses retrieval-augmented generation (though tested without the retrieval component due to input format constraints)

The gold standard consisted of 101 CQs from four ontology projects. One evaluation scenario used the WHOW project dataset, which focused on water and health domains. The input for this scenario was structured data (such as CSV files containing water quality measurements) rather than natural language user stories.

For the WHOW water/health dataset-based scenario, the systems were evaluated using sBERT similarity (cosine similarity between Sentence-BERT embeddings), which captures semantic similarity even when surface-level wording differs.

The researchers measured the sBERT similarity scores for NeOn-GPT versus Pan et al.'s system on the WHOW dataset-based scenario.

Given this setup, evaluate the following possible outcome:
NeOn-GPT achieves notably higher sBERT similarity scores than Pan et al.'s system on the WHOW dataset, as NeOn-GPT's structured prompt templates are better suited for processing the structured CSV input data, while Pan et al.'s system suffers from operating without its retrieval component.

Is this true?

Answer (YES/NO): YES